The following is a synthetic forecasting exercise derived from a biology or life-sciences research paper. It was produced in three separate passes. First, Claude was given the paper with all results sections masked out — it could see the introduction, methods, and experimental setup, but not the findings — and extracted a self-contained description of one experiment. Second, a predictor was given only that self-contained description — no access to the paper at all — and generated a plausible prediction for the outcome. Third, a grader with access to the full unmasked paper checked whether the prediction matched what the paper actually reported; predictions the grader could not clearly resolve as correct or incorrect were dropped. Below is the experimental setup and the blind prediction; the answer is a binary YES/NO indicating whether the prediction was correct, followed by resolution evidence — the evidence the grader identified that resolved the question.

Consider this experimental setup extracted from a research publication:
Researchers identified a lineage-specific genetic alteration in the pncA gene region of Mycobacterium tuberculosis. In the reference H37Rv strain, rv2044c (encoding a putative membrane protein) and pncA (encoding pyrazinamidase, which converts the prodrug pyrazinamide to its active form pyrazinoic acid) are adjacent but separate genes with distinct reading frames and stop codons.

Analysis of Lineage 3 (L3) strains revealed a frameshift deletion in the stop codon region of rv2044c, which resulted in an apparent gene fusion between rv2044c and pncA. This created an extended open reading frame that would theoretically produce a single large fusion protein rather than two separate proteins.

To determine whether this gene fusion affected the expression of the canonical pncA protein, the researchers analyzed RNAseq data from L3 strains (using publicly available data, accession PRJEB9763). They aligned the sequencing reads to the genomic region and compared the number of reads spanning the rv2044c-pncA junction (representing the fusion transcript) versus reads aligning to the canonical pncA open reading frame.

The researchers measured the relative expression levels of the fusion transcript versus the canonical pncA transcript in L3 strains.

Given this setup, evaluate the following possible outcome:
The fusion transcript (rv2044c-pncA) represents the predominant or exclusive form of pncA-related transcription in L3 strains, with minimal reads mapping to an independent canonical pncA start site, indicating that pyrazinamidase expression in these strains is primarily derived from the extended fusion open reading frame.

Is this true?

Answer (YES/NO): NO